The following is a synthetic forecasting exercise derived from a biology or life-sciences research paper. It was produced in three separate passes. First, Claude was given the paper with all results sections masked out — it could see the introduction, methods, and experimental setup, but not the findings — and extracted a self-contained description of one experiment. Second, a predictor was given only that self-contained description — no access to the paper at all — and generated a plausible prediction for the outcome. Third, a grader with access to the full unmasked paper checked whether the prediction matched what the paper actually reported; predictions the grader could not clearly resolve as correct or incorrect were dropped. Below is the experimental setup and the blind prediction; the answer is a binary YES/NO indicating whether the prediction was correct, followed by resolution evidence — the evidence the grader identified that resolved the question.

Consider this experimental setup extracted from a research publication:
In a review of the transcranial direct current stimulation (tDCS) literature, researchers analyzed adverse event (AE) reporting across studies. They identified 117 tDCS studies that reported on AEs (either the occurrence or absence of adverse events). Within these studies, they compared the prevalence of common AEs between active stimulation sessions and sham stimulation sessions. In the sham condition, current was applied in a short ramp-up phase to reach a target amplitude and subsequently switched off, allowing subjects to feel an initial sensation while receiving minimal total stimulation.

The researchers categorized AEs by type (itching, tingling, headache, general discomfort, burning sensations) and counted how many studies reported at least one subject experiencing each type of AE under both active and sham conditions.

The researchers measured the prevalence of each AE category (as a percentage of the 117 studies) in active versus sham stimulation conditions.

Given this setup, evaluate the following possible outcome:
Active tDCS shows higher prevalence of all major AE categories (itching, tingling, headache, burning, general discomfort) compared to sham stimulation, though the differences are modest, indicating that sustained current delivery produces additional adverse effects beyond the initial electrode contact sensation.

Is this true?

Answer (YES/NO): NO